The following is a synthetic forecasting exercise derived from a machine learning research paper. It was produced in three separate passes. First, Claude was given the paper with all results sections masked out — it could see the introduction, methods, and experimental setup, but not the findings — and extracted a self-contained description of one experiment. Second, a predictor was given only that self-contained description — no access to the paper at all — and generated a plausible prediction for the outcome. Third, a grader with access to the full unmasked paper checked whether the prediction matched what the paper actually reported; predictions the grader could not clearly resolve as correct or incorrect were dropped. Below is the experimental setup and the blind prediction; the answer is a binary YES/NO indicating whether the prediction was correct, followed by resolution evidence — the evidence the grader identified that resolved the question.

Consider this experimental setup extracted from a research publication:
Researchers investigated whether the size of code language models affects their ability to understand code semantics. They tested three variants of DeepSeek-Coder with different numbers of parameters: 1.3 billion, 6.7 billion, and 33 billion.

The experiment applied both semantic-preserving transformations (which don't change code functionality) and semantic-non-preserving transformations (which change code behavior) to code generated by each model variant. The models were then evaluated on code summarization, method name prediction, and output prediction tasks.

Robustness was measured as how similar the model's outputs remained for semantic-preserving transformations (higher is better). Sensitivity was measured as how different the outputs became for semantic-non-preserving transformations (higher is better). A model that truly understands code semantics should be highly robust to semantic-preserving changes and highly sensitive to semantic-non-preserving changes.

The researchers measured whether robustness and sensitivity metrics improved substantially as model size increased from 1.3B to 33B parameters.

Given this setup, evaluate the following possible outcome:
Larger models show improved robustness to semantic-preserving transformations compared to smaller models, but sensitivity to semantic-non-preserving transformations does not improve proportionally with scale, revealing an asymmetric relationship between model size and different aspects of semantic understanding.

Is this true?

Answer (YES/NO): NO